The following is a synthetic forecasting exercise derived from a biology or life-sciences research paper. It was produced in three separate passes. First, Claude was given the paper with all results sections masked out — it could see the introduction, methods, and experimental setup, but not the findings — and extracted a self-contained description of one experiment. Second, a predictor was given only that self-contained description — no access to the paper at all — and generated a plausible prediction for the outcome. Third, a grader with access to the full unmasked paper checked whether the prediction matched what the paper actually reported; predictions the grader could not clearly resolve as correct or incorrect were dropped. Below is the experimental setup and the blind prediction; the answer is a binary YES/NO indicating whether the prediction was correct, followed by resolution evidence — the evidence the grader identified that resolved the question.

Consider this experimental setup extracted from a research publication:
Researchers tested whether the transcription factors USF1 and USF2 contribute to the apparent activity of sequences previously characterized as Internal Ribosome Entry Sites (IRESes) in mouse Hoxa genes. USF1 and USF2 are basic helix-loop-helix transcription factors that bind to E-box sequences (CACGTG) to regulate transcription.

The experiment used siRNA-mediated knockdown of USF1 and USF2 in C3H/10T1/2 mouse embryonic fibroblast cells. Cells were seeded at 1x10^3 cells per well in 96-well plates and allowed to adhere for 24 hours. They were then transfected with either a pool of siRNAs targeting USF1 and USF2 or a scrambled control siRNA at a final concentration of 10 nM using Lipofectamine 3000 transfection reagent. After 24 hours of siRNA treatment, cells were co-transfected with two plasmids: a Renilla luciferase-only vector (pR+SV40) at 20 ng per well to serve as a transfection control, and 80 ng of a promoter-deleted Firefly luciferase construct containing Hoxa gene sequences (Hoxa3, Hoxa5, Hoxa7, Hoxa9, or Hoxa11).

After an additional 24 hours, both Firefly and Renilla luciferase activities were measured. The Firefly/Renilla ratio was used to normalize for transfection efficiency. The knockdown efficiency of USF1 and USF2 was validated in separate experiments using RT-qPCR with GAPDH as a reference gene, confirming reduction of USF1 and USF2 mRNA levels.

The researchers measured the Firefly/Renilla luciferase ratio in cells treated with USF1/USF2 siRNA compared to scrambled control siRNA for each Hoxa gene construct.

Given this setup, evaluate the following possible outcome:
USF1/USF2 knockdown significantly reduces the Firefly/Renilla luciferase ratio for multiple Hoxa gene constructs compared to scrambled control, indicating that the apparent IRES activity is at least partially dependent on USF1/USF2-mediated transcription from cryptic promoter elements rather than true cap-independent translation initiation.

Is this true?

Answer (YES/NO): NO